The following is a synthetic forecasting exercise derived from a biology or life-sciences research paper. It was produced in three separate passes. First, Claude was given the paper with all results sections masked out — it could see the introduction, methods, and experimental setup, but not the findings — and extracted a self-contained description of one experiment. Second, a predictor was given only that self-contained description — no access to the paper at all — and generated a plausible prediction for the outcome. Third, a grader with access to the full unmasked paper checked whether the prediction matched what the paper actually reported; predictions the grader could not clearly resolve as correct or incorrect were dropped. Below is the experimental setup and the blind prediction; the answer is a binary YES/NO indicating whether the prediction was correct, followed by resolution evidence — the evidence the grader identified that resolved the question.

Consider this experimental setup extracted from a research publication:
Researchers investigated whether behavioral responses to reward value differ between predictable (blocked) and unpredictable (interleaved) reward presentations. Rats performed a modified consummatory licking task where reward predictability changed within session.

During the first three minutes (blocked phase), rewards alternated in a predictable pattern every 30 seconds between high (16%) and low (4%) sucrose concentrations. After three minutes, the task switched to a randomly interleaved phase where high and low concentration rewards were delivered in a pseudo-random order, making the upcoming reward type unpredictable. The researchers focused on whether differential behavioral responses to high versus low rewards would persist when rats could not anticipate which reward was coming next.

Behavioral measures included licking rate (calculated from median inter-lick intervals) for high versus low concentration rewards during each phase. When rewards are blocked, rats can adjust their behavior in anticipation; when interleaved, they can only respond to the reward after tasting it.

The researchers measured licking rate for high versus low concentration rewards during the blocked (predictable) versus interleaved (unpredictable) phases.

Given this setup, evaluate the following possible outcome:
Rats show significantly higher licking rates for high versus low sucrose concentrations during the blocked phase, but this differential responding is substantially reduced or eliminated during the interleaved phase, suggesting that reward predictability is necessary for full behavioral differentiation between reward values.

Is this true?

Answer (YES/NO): YES